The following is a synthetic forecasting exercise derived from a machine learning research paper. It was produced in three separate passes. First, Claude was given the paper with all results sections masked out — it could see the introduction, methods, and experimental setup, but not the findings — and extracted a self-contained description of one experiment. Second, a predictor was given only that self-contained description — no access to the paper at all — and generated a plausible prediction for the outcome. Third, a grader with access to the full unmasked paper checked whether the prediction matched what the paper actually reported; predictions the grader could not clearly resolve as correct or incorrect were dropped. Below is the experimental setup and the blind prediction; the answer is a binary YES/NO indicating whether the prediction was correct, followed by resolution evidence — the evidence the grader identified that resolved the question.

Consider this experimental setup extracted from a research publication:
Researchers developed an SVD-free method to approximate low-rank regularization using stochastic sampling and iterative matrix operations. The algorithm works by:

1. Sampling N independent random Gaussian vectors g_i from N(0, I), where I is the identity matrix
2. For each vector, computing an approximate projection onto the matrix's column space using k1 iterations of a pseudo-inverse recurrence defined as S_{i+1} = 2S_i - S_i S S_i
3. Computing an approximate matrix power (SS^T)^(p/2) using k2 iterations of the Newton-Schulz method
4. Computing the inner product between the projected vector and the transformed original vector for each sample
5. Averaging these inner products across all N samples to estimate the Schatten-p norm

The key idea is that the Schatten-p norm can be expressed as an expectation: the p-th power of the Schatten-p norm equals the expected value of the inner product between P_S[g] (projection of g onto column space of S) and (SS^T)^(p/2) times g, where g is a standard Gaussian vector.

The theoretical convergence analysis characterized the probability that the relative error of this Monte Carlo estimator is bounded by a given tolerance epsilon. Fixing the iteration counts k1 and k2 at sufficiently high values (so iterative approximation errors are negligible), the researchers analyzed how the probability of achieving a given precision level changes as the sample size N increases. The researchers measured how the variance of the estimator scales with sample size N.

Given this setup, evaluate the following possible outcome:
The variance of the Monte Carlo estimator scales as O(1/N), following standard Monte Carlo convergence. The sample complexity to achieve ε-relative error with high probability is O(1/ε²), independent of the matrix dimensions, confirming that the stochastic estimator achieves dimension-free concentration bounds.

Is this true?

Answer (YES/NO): YES